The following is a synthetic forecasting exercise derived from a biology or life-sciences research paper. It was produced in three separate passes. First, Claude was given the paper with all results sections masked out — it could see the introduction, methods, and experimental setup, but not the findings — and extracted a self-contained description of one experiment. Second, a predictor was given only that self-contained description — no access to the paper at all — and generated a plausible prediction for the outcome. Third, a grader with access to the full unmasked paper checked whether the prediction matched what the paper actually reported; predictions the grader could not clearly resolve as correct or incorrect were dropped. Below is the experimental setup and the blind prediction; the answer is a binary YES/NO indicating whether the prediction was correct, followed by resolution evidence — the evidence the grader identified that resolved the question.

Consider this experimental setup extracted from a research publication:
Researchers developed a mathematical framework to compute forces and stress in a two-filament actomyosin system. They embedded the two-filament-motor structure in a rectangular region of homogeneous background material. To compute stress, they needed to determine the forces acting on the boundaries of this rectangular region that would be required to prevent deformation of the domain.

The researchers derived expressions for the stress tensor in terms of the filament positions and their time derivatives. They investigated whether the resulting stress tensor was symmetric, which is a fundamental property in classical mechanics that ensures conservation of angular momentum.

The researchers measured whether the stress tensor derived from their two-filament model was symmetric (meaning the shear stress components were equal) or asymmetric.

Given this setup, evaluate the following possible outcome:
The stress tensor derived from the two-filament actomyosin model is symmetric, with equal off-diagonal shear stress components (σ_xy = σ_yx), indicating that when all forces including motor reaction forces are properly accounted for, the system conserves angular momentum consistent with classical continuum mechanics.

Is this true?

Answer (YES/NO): YES